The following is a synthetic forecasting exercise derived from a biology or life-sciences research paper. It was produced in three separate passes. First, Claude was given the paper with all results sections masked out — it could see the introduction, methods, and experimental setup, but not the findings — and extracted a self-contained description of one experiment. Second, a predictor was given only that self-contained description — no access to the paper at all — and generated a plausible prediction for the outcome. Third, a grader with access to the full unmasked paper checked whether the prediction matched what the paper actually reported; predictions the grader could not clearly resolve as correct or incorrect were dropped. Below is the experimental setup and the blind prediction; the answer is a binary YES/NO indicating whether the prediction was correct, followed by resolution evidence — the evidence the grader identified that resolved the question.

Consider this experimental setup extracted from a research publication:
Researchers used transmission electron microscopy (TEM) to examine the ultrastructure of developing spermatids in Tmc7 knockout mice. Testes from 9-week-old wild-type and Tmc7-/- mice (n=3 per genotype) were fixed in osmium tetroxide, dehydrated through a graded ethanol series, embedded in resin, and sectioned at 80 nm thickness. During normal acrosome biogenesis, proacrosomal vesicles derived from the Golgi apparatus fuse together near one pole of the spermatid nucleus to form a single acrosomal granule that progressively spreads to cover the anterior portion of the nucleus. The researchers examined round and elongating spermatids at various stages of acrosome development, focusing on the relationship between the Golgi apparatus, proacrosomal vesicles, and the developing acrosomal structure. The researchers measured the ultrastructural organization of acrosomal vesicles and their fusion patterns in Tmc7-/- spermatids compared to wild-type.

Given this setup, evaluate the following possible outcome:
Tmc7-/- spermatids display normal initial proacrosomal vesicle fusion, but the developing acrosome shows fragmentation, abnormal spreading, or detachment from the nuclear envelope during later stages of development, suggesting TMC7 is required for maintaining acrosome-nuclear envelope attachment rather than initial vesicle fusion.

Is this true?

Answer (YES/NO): NO